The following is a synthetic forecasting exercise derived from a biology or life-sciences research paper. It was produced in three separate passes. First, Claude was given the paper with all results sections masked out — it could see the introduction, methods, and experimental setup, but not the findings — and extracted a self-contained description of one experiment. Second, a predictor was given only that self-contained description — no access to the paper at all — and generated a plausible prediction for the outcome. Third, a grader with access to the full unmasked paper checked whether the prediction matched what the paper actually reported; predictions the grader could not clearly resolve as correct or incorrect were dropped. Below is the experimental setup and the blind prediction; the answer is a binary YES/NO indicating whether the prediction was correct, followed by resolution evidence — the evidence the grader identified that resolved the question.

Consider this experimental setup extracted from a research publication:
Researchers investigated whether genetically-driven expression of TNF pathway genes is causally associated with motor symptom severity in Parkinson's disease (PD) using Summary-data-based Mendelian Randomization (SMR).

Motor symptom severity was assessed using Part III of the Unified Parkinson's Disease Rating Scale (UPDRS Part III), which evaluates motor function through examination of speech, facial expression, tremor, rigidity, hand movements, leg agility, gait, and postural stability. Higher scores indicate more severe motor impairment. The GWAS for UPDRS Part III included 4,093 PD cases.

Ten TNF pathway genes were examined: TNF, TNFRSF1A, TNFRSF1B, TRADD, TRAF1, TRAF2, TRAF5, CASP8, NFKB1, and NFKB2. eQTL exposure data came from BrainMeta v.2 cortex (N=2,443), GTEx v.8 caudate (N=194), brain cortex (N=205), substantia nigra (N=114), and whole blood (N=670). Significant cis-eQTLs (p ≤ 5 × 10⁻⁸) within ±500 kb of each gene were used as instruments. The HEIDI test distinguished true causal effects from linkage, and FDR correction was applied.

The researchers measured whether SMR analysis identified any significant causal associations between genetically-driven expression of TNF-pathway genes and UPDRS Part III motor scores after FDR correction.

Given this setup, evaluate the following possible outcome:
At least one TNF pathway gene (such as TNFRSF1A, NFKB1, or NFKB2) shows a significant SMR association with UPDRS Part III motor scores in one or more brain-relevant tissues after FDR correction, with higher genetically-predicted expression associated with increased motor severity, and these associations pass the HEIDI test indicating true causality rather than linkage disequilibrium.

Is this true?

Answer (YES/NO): NO